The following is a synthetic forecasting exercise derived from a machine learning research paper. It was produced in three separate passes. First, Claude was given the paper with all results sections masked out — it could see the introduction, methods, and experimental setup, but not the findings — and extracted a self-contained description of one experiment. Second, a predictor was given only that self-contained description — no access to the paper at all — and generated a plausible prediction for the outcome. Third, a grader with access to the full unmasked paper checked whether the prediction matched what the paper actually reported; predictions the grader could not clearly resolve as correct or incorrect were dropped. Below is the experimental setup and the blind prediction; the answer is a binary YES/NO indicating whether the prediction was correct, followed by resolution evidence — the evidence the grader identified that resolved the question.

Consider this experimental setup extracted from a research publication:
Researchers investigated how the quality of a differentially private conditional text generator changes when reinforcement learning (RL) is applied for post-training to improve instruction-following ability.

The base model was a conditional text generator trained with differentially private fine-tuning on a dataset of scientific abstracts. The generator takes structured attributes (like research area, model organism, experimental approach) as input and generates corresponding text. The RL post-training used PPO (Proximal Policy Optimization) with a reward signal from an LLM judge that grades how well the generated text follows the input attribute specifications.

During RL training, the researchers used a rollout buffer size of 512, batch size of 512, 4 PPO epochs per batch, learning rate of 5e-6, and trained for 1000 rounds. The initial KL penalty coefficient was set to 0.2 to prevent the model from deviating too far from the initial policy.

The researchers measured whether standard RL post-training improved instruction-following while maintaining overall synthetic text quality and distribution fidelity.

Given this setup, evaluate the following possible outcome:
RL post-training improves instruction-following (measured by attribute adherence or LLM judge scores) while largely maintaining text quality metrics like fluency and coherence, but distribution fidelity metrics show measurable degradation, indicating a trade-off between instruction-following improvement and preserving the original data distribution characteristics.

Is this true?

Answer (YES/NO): NO